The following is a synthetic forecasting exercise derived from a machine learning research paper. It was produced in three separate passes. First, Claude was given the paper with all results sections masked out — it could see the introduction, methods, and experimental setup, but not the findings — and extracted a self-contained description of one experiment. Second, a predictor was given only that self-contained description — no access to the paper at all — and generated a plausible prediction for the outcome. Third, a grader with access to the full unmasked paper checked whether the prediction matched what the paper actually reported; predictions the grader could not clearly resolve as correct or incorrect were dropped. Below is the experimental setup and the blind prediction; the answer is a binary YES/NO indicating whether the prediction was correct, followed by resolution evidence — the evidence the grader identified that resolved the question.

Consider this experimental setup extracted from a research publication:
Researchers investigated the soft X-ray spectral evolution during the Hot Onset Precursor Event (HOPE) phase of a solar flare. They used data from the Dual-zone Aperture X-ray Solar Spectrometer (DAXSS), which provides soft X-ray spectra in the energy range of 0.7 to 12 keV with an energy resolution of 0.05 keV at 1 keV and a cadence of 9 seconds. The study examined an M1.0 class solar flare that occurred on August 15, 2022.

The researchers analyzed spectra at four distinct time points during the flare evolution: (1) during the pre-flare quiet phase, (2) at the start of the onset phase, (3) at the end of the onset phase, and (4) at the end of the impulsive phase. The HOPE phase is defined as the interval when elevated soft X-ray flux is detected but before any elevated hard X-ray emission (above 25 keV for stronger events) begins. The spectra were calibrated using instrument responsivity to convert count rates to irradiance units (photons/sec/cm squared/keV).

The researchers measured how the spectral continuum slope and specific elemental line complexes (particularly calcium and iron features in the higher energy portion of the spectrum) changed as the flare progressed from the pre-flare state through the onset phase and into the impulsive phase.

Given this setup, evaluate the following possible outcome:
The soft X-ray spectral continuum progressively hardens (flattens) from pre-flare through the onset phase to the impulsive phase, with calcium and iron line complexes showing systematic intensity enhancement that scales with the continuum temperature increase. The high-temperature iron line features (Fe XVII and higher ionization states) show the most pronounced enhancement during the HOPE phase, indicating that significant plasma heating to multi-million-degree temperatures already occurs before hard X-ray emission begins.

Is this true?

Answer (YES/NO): NO